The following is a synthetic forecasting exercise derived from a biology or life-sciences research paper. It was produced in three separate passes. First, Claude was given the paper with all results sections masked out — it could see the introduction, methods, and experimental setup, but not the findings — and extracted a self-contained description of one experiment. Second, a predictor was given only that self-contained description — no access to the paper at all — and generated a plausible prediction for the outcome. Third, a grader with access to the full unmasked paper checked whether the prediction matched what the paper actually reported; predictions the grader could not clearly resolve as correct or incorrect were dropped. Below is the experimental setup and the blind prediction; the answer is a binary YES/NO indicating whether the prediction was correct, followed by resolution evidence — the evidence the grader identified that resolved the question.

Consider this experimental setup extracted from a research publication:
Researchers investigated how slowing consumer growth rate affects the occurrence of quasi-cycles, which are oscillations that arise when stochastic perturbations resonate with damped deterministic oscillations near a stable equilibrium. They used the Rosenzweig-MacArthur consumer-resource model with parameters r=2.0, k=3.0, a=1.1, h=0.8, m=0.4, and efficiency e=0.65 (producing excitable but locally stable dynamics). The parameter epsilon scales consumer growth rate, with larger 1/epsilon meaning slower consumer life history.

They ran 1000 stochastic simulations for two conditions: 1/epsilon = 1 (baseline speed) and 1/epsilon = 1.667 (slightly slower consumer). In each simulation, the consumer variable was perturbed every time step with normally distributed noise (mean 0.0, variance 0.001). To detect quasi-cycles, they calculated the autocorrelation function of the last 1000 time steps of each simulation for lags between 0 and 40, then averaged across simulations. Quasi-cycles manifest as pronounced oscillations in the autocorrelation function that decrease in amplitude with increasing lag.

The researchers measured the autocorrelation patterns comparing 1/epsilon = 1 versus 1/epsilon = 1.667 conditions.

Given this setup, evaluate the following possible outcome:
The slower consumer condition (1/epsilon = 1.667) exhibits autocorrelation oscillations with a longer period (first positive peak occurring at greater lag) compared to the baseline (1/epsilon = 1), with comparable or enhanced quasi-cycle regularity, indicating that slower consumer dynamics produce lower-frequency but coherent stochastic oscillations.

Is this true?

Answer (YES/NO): NO